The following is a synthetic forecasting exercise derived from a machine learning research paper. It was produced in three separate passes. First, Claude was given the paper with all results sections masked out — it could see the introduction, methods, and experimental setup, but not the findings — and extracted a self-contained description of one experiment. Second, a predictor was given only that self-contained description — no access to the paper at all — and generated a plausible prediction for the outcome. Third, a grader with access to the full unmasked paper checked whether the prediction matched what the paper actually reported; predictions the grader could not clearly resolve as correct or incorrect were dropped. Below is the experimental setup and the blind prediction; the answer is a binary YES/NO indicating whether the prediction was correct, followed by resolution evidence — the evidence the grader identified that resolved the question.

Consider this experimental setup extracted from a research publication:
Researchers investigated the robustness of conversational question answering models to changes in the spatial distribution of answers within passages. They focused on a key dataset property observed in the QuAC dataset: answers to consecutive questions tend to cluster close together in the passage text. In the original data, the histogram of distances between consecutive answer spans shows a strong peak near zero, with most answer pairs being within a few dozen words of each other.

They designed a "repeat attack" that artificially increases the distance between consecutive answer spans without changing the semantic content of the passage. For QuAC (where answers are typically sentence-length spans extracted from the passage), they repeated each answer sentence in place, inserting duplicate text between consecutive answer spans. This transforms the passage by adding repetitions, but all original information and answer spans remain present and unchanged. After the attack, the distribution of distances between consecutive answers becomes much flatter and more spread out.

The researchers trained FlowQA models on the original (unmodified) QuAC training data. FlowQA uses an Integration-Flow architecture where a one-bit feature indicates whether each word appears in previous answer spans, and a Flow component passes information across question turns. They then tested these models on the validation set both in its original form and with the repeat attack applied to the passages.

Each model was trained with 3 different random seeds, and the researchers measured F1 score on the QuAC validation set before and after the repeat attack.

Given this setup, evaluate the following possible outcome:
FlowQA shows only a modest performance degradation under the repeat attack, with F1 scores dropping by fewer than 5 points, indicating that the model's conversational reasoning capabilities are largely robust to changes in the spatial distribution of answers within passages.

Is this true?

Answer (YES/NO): NO